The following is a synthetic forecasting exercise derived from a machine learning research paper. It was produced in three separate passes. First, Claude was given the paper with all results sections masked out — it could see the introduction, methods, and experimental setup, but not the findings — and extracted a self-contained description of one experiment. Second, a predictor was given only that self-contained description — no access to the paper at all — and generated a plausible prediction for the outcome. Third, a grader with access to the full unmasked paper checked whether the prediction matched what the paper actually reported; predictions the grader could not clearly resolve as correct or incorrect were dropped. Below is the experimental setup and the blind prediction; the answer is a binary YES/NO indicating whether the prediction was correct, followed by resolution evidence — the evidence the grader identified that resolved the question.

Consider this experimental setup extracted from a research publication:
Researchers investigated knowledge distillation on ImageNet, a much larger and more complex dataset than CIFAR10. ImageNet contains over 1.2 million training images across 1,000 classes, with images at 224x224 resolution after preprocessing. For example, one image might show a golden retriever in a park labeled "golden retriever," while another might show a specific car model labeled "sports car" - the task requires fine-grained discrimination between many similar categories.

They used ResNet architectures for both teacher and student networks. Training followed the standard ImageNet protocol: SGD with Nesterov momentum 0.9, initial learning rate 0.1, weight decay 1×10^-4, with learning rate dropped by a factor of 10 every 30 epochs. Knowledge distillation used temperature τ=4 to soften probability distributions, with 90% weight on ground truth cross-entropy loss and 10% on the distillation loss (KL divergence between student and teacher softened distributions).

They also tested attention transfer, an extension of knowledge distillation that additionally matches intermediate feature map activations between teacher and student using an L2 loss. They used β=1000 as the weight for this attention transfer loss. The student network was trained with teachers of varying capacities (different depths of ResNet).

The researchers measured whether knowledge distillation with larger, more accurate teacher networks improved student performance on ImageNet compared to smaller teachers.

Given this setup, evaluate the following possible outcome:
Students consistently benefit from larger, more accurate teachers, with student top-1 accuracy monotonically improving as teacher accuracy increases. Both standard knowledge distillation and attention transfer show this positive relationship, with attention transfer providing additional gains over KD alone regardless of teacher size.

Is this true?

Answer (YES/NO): NO